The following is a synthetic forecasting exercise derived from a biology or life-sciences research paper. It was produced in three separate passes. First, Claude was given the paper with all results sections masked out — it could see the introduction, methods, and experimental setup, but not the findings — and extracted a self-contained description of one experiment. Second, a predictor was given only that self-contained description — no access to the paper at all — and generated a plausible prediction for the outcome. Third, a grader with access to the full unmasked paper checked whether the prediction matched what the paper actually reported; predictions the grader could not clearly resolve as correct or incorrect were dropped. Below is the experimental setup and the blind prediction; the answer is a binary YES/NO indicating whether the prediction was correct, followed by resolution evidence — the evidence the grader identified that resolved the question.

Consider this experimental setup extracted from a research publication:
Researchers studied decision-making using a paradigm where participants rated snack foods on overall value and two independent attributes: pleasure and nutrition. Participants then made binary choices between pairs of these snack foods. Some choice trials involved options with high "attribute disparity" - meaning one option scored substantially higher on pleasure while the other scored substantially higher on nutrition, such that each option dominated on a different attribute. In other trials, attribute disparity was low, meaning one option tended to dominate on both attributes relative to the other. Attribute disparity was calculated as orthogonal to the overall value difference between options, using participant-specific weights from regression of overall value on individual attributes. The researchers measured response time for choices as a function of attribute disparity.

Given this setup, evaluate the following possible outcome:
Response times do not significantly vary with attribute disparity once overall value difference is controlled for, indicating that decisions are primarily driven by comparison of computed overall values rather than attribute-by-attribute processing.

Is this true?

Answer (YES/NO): NO